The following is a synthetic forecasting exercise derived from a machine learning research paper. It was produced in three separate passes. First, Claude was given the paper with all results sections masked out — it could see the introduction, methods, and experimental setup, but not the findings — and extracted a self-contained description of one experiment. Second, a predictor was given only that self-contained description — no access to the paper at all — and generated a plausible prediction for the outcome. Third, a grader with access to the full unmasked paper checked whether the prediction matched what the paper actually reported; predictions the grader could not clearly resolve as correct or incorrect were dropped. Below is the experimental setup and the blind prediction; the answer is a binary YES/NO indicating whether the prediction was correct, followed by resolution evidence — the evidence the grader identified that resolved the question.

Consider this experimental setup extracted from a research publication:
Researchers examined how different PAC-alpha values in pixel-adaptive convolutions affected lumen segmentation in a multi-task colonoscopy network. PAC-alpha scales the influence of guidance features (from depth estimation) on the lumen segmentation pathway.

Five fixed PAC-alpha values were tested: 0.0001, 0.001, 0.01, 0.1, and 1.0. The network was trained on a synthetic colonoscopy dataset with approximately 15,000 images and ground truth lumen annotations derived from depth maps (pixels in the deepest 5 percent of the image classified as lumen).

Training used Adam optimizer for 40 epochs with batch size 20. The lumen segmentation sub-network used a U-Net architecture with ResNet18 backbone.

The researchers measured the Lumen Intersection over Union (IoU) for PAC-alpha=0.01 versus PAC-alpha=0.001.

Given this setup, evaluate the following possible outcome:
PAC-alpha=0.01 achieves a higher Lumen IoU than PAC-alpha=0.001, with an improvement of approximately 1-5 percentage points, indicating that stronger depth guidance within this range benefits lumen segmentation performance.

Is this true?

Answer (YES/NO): NO